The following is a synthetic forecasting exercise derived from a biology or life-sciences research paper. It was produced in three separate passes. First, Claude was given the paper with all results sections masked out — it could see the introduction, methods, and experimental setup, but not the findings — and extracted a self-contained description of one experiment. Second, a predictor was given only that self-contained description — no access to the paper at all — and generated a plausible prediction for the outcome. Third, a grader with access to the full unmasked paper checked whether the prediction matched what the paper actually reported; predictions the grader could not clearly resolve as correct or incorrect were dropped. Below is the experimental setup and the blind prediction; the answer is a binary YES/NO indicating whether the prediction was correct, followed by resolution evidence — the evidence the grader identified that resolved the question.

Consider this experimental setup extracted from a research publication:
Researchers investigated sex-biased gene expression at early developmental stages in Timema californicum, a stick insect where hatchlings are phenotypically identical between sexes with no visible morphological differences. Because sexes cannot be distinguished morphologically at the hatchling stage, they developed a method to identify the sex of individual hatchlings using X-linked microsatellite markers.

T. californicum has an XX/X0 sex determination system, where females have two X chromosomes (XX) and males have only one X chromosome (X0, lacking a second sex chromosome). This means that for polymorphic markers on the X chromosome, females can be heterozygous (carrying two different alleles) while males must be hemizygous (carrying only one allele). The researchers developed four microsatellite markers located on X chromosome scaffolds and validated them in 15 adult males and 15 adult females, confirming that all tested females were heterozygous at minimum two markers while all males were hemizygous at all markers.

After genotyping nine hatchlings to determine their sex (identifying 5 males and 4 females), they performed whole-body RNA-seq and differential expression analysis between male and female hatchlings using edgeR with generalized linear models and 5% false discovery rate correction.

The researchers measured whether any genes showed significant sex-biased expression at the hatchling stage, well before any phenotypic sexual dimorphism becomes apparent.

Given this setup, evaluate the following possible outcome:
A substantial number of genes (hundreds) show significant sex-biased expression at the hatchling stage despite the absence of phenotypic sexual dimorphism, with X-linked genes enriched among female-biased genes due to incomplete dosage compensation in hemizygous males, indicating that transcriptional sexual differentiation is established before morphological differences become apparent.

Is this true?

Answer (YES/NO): NO